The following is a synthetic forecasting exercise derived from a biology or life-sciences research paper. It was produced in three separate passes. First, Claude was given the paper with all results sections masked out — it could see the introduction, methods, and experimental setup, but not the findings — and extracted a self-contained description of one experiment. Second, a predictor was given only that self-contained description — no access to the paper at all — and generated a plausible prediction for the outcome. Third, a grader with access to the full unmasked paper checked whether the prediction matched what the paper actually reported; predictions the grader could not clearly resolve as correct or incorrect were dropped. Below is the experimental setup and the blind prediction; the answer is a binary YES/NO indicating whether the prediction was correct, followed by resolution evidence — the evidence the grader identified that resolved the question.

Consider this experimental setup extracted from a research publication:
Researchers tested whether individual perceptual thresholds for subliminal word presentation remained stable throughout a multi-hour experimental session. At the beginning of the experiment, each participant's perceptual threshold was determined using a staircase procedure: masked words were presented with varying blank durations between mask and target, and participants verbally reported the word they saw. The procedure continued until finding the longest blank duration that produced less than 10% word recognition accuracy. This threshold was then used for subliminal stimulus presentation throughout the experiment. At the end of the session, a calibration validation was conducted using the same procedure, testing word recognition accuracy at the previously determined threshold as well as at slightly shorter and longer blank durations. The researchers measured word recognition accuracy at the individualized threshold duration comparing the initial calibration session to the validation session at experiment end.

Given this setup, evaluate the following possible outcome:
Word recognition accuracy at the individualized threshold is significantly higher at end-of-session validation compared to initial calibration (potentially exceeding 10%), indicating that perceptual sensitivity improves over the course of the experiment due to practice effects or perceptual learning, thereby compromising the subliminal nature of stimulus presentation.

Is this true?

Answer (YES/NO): NO